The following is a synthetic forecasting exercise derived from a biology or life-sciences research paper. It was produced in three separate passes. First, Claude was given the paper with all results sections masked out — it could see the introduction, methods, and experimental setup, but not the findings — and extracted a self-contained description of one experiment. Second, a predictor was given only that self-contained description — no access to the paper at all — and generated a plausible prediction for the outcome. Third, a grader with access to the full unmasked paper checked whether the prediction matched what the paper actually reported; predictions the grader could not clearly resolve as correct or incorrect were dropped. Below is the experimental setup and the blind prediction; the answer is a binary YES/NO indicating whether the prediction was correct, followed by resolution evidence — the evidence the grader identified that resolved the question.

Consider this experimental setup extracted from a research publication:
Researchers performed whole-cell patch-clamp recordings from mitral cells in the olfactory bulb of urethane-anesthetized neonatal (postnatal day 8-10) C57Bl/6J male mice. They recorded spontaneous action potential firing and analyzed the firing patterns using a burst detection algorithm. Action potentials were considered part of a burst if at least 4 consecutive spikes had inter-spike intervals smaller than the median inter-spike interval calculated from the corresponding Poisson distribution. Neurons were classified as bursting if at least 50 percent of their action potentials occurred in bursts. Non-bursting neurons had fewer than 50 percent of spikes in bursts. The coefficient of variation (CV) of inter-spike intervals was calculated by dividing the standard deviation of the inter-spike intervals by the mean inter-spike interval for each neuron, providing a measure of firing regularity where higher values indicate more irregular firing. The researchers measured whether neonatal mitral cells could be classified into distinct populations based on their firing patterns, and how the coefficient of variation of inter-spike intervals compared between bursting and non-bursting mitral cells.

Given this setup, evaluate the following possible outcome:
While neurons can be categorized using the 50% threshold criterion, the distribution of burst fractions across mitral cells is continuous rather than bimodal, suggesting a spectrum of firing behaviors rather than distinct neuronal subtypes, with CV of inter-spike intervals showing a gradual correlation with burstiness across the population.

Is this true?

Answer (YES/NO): NO